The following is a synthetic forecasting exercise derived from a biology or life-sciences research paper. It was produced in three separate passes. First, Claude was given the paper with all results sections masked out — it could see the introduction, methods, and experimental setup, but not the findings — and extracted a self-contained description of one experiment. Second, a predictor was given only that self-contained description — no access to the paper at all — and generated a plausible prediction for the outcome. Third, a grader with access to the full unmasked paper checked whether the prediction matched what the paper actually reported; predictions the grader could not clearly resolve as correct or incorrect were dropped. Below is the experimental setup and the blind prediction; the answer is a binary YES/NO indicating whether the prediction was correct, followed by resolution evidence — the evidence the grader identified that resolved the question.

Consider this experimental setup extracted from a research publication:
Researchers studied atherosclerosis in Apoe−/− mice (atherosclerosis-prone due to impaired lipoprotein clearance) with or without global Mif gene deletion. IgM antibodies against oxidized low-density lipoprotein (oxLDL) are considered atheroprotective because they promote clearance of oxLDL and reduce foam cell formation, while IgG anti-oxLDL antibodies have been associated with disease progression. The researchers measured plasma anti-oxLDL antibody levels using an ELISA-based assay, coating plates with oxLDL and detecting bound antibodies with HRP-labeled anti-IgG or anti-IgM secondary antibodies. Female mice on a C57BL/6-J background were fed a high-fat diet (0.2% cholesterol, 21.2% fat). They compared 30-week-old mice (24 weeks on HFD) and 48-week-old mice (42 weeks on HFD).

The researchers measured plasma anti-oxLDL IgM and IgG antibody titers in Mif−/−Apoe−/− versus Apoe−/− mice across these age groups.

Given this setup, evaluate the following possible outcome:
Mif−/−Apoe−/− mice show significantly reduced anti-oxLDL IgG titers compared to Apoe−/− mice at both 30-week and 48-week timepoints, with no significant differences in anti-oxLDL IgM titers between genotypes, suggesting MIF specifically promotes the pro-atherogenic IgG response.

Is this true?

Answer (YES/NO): NO